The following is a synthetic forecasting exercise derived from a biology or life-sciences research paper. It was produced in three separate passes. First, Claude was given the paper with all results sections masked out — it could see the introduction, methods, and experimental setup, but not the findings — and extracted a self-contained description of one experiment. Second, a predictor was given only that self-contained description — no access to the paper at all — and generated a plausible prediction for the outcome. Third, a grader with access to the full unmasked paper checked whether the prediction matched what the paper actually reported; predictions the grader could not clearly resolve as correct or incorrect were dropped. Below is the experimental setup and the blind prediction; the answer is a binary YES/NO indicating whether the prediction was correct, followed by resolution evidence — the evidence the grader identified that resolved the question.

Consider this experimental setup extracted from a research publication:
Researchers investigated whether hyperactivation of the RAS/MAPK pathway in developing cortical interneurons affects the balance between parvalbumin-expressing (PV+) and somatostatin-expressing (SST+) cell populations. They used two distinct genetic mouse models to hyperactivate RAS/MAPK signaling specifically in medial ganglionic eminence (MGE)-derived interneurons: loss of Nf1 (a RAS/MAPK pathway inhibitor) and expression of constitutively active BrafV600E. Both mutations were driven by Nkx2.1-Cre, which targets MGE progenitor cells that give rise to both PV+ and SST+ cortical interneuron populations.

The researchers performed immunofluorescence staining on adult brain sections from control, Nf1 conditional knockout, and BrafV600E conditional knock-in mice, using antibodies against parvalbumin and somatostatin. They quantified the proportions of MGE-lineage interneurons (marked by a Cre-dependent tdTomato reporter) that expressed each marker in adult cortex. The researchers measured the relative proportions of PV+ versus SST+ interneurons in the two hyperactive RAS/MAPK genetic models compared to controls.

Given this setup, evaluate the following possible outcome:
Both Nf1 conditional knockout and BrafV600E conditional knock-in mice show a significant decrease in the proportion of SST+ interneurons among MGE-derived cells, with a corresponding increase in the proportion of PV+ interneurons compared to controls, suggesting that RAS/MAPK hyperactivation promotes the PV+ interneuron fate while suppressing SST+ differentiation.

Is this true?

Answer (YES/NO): NO